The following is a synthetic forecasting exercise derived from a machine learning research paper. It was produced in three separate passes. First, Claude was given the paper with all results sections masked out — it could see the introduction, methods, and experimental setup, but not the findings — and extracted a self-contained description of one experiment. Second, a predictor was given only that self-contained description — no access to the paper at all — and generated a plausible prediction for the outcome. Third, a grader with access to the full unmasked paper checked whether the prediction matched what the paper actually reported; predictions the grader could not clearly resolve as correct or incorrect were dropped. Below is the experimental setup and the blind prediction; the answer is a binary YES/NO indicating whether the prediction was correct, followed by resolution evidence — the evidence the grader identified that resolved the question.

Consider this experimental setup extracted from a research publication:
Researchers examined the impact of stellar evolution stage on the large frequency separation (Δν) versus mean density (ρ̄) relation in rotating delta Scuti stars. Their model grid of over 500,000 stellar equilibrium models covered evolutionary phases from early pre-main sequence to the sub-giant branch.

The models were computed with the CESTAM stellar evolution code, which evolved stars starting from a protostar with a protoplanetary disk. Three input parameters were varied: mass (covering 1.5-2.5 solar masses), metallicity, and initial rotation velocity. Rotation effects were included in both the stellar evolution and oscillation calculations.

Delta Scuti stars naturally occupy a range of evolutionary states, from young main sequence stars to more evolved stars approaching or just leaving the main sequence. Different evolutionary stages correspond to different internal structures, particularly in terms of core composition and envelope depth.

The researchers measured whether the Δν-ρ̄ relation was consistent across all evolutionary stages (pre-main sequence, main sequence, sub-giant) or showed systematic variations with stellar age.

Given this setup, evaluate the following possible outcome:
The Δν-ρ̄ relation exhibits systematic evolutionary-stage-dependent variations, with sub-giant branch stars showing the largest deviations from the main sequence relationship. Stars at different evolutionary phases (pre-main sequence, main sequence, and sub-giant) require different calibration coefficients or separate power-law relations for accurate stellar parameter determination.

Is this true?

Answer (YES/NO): NO